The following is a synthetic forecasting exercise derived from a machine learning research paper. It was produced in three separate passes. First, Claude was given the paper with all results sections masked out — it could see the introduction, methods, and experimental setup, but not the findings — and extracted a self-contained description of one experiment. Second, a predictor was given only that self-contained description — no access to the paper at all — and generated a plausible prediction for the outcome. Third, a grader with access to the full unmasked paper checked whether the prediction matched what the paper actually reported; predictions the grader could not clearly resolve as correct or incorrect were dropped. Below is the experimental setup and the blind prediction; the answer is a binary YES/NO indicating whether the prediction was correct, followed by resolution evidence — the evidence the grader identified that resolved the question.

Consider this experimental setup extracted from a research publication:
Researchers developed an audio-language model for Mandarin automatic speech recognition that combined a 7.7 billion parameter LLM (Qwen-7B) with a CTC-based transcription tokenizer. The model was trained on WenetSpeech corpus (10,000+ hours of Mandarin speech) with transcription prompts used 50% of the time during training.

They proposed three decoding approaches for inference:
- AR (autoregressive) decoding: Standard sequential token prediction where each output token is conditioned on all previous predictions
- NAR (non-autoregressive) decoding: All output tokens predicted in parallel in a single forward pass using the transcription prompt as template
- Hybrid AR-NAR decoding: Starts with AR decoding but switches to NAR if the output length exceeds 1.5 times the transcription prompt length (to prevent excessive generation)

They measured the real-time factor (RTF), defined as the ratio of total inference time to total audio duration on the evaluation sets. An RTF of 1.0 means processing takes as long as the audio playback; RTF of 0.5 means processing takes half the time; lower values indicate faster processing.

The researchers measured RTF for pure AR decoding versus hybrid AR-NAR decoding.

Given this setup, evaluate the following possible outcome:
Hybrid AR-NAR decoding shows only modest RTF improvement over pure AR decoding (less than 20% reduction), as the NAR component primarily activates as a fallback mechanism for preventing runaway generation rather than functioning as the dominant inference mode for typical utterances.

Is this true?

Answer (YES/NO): NO